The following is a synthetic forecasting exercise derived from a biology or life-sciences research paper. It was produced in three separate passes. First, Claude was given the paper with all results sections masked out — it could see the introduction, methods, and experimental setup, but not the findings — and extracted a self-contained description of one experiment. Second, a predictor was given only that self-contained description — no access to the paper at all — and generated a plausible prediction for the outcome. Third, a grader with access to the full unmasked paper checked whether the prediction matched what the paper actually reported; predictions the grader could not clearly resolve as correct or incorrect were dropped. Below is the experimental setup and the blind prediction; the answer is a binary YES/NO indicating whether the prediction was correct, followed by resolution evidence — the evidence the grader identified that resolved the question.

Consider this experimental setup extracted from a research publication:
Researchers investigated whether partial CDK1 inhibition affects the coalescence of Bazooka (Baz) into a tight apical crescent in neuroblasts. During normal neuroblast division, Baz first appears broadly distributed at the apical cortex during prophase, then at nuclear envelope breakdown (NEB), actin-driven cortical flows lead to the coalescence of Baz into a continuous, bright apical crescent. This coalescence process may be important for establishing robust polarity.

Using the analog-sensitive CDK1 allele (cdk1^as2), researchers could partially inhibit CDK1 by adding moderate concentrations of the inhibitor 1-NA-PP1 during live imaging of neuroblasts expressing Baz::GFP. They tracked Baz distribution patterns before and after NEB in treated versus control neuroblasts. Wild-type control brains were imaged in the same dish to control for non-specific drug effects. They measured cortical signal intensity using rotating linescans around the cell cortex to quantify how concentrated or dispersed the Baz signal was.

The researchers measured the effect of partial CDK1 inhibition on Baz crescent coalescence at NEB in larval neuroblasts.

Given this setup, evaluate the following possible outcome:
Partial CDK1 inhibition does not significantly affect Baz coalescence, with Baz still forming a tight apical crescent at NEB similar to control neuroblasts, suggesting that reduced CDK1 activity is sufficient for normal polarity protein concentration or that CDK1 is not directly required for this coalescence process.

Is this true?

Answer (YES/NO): NO